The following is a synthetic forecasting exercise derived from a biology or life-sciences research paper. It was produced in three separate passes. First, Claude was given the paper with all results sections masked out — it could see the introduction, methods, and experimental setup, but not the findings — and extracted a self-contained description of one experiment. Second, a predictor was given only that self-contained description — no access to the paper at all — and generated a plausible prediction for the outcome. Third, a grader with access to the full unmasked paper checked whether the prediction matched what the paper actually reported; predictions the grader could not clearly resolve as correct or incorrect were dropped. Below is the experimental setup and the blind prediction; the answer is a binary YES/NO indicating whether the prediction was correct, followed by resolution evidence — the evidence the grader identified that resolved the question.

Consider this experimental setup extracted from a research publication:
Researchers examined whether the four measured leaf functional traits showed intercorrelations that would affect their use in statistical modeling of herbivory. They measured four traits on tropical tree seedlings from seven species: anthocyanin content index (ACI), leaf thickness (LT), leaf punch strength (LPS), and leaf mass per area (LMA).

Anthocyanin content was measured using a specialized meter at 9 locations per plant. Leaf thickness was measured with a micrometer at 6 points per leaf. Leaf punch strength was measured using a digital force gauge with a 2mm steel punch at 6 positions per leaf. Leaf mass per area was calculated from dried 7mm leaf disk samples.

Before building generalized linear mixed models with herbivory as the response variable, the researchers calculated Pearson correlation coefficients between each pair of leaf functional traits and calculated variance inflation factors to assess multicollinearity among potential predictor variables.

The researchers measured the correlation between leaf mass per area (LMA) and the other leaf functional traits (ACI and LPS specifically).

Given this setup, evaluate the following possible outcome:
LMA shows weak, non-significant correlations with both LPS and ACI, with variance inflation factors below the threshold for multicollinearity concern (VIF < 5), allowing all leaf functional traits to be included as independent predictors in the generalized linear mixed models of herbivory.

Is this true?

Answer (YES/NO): NO